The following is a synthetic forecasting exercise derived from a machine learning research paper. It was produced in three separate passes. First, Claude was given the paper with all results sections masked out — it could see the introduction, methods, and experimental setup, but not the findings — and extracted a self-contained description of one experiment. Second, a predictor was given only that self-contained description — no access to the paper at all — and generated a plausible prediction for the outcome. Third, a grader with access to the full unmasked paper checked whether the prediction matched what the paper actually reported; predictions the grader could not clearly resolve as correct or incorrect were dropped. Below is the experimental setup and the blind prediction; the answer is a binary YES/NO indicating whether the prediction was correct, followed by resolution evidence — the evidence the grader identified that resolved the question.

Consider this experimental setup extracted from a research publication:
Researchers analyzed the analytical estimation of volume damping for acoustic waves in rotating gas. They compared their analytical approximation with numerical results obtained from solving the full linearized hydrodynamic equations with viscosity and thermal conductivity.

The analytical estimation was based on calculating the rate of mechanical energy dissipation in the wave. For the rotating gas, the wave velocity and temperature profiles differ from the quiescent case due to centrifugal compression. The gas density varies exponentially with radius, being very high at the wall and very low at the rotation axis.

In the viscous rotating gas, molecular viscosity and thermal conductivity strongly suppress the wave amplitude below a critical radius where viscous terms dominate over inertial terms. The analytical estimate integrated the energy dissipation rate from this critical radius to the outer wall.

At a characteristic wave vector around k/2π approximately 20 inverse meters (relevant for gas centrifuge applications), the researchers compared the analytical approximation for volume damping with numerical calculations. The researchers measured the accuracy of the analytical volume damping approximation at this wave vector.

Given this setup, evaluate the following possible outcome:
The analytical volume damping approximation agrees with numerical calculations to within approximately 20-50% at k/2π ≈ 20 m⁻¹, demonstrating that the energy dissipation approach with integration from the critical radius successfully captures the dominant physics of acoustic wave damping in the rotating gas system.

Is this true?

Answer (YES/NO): YES